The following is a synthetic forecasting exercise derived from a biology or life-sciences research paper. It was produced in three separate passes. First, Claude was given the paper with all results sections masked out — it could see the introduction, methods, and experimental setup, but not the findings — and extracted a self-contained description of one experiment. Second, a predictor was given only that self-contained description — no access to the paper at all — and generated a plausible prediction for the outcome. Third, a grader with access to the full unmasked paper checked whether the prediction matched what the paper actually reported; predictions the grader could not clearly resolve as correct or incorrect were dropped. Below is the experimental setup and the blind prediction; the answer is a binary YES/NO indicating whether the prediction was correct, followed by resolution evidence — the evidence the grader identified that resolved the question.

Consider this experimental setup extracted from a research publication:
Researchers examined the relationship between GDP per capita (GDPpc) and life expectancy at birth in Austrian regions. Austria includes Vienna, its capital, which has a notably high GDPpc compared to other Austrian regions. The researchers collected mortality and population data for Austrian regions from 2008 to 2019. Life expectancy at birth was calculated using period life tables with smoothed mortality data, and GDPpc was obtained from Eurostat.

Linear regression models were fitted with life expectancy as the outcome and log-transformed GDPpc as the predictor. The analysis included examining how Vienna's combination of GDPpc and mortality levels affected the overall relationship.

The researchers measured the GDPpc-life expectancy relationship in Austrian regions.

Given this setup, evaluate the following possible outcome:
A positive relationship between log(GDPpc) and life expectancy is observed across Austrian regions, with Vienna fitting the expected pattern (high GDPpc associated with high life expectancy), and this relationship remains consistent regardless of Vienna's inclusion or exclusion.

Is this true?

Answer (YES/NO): NO